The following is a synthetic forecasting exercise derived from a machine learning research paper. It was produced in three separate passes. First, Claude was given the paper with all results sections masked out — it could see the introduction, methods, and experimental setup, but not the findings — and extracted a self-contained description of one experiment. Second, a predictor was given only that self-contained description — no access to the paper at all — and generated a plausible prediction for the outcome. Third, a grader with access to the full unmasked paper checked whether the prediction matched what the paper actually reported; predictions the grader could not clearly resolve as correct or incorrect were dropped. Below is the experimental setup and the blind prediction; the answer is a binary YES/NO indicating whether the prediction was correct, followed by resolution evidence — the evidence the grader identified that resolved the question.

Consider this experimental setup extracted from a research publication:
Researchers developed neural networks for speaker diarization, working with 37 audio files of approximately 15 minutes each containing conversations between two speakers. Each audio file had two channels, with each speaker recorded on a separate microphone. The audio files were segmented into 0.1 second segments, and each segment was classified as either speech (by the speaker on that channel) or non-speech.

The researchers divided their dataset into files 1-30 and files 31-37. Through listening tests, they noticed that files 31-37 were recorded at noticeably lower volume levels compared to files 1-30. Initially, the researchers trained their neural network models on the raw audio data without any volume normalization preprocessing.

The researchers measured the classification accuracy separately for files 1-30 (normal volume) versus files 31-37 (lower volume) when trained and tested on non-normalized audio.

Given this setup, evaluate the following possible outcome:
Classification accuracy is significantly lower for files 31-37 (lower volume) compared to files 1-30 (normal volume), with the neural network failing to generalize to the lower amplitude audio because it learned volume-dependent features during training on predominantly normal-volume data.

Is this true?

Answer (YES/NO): YES